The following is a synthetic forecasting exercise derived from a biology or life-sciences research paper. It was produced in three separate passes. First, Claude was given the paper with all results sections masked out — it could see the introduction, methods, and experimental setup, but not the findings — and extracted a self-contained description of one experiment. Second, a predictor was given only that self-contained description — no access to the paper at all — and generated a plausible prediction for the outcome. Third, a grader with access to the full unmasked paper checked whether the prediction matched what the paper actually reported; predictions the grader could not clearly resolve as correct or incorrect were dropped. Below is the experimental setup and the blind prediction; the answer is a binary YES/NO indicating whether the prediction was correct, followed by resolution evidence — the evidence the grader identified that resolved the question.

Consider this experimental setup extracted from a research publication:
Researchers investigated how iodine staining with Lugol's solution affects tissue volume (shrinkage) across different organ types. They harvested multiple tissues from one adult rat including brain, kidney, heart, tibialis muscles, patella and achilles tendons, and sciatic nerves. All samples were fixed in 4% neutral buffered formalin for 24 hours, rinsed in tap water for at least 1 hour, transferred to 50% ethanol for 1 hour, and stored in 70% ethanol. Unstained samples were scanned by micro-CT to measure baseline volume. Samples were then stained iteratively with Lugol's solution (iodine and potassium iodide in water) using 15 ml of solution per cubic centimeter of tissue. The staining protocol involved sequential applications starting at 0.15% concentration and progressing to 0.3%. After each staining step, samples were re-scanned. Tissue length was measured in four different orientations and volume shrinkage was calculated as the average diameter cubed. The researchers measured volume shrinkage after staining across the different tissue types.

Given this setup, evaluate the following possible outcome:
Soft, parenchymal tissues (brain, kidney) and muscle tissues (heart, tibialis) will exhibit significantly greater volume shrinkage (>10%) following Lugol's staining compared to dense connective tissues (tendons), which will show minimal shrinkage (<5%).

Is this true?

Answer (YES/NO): YES